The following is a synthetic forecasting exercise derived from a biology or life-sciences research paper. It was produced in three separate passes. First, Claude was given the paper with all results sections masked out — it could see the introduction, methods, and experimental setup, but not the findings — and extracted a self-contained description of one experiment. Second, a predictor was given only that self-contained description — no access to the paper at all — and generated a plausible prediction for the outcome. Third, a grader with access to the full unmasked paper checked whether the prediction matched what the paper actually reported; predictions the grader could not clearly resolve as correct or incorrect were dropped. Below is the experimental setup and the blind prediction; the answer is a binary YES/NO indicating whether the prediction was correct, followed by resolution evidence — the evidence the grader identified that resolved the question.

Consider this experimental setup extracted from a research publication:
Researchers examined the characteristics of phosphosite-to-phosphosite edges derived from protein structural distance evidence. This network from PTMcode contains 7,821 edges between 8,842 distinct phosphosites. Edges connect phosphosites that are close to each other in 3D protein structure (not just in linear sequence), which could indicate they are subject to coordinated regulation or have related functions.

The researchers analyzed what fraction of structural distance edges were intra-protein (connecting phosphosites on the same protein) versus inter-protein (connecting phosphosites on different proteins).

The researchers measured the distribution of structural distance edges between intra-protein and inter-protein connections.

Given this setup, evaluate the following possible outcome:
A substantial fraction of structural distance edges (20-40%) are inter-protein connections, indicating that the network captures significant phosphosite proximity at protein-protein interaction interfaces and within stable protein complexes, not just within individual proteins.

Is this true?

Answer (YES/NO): NO